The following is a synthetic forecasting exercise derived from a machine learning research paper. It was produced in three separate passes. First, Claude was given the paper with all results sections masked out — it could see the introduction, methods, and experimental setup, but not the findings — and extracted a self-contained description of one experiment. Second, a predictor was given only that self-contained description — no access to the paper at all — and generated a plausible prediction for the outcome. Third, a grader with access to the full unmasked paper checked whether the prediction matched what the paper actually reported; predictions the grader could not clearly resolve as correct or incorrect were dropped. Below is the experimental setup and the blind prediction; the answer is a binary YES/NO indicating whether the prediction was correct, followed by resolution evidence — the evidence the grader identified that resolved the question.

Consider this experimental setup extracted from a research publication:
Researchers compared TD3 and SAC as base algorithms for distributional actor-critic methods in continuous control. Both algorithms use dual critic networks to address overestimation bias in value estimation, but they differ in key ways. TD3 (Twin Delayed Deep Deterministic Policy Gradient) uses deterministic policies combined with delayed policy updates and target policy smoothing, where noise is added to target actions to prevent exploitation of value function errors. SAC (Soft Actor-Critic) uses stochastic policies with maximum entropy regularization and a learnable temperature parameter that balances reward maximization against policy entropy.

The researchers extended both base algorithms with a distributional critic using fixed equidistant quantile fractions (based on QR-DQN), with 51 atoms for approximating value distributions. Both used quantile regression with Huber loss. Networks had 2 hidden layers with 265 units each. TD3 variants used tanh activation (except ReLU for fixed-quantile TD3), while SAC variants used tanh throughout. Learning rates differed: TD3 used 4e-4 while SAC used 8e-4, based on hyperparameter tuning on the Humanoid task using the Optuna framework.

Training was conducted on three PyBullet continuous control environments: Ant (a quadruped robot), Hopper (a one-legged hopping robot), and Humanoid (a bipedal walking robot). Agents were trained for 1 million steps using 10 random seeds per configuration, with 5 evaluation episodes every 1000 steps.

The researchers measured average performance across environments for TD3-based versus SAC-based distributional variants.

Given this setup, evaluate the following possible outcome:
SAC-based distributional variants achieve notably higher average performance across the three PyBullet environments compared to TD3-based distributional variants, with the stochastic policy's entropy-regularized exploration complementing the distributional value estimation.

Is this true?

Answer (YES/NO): NO